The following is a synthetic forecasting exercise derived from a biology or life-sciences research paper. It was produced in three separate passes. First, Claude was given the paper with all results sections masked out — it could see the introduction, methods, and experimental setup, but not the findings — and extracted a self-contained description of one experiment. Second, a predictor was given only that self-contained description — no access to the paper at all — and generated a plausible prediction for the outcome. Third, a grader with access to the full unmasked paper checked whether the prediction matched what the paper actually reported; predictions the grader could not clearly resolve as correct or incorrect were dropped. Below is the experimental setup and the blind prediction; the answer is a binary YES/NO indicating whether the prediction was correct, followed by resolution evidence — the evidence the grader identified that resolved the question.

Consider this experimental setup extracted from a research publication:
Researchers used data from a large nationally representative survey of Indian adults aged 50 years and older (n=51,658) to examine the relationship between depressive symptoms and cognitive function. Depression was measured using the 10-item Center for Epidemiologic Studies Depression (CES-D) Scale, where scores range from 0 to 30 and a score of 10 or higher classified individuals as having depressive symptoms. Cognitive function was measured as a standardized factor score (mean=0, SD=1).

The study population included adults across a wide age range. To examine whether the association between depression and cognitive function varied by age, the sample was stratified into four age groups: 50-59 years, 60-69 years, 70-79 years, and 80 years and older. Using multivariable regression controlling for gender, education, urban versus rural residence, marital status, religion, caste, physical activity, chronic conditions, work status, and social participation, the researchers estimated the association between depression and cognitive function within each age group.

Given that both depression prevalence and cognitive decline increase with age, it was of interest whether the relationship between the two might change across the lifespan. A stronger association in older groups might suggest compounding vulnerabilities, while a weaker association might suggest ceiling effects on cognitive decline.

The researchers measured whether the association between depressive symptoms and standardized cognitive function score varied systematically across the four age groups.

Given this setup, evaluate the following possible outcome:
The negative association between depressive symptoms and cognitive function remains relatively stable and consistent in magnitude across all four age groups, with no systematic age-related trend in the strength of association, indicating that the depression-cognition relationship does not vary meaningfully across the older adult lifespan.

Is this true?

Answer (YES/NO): NO